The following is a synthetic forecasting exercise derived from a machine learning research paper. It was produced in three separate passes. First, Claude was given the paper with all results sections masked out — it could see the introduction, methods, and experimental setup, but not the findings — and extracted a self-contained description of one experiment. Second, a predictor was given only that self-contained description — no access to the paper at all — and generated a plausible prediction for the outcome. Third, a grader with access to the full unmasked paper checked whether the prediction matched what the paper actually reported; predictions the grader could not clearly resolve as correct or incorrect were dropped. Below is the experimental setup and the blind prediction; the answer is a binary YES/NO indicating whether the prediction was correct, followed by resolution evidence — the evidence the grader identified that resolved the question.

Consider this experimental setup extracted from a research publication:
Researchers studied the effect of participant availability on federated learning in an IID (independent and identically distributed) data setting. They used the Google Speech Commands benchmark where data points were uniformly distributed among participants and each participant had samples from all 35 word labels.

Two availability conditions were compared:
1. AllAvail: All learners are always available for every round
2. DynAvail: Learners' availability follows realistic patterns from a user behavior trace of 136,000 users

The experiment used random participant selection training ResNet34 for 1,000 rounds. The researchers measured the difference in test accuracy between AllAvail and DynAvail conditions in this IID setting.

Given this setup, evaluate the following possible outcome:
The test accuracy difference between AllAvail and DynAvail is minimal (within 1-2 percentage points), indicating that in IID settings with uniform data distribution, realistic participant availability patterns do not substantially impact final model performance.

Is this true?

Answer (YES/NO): YES